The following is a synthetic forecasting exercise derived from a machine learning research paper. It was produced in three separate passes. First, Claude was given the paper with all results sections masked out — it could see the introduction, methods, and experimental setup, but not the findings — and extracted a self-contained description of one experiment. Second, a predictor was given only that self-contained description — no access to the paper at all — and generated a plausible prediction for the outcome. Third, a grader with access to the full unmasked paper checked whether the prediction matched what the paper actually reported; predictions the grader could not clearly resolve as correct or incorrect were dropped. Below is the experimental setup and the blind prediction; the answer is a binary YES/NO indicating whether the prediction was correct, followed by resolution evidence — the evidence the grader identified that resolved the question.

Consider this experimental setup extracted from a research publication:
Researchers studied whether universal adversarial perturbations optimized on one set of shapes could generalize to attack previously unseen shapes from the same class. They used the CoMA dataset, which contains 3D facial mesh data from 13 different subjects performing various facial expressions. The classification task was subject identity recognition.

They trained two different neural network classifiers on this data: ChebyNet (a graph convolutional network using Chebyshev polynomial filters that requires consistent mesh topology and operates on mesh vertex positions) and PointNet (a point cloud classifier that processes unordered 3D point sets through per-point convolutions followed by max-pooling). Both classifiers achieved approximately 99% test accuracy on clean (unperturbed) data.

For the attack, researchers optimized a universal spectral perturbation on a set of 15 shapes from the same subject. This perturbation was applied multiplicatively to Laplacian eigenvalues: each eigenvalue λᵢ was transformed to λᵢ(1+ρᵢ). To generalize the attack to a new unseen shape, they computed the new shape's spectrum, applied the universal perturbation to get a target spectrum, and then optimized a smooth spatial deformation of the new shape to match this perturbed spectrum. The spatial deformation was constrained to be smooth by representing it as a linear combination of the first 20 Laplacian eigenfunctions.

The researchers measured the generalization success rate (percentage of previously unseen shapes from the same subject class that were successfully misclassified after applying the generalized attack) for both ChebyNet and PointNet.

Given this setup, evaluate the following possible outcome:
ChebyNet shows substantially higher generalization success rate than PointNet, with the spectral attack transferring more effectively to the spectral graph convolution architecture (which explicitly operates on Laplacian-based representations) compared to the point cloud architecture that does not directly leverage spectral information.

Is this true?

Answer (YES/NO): NO